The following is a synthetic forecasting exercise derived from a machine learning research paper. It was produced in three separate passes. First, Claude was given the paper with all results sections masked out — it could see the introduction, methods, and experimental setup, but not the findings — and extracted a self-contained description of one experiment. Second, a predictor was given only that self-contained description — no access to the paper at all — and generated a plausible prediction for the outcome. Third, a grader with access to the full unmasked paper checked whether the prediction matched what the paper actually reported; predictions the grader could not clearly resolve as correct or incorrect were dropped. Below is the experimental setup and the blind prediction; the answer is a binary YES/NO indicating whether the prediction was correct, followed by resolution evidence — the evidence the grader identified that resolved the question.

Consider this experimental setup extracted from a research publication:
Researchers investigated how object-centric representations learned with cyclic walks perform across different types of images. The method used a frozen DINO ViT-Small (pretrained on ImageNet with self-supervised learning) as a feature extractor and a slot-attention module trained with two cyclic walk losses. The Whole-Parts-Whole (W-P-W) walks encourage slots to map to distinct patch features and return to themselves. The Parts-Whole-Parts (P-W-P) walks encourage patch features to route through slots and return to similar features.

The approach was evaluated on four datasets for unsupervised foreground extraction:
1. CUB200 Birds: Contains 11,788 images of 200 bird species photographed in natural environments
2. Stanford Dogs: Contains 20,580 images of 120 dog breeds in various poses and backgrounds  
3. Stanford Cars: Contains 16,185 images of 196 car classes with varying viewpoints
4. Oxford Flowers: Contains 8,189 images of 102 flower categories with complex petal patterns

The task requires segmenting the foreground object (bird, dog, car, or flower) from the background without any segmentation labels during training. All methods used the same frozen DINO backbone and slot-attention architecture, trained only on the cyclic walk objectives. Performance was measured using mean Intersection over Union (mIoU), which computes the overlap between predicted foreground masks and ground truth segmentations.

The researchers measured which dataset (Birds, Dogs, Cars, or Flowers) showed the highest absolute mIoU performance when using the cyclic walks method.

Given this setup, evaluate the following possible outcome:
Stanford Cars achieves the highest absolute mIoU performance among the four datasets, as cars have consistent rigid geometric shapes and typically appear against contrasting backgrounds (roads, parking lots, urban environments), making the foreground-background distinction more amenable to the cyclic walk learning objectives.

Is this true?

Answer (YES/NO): YES